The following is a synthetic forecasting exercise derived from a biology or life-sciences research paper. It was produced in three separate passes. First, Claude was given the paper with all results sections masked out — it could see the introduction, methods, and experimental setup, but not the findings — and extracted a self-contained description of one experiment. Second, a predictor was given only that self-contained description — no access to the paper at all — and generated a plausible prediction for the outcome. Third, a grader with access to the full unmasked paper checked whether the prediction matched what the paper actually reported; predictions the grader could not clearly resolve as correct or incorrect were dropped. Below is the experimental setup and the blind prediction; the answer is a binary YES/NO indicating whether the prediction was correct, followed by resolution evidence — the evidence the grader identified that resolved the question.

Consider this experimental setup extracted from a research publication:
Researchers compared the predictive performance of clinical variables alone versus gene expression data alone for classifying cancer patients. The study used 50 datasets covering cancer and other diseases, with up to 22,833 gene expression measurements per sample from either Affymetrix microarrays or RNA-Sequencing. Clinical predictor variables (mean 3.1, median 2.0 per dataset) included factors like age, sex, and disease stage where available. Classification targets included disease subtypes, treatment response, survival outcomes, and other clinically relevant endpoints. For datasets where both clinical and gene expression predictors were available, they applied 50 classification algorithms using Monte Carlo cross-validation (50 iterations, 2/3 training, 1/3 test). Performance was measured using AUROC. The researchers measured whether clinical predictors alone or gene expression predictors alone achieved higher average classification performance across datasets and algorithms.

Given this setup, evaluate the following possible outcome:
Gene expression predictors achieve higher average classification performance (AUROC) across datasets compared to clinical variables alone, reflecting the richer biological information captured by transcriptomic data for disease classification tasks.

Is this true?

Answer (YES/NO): YES